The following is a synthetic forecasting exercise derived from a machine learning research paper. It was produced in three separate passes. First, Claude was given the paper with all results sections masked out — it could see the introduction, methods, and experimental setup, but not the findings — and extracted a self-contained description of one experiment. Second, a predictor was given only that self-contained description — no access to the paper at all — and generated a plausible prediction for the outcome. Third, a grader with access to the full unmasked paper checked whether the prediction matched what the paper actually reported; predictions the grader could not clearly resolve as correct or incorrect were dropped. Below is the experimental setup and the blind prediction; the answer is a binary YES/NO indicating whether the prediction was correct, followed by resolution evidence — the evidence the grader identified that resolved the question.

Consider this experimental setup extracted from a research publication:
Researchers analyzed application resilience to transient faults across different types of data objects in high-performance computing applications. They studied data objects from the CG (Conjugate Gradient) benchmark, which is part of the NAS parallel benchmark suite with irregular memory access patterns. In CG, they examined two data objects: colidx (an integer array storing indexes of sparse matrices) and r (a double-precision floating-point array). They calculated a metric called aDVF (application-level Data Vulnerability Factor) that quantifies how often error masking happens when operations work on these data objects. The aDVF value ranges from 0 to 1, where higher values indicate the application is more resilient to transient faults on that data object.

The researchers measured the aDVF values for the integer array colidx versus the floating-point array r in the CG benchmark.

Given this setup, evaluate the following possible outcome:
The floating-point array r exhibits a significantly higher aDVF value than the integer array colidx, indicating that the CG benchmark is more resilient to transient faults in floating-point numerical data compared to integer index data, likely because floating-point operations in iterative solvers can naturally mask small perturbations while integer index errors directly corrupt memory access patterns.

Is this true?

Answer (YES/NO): YES